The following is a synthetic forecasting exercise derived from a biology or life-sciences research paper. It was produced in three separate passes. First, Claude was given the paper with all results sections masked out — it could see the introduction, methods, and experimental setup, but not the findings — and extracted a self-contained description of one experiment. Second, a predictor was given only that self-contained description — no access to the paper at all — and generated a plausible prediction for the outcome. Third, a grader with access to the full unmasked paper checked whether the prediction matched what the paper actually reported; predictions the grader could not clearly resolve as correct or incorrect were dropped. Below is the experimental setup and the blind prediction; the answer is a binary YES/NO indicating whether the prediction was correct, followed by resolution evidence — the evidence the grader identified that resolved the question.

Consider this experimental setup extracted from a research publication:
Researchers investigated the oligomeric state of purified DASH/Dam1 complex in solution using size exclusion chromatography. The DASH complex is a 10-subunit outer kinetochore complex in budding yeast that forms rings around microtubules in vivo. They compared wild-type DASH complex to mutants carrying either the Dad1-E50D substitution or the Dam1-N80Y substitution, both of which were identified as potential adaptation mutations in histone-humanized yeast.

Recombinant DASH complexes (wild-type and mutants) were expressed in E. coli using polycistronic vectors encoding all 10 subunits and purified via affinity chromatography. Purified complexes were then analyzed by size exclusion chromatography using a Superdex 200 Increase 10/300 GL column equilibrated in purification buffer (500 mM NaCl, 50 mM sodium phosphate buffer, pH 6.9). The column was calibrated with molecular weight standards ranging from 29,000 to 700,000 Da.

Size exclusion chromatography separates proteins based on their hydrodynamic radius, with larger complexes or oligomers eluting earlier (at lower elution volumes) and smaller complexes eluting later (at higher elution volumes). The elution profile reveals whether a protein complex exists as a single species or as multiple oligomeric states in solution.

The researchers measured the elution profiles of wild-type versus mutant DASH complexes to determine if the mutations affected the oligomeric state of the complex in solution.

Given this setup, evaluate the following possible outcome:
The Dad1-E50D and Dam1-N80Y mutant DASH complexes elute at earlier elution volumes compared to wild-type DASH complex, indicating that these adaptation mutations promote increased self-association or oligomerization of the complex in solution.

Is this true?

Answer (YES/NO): NO